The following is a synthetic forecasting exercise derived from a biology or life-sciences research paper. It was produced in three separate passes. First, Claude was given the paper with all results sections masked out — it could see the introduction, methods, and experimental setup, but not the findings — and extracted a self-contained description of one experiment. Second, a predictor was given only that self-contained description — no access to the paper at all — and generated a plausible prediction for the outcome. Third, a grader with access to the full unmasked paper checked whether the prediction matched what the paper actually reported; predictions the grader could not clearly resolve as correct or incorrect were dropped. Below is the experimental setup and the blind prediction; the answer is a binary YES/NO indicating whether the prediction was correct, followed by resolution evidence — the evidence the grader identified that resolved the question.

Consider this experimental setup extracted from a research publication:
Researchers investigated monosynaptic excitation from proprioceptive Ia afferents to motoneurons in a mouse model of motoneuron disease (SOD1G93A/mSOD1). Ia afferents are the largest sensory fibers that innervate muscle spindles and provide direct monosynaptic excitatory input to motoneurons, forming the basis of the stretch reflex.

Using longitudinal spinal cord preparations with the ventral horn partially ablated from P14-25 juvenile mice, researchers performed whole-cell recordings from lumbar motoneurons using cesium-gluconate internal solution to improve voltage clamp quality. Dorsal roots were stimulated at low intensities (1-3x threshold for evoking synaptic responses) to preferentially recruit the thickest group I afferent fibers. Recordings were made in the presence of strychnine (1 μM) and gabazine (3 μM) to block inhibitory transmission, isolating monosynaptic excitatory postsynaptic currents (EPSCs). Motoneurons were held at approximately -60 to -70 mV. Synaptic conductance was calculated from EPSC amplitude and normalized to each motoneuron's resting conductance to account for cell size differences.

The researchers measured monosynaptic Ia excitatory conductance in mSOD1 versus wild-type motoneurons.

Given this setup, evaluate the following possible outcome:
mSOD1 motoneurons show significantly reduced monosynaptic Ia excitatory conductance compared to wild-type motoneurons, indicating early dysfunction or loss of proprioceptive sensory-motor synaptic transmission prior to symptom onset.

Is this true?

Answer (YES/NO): NO